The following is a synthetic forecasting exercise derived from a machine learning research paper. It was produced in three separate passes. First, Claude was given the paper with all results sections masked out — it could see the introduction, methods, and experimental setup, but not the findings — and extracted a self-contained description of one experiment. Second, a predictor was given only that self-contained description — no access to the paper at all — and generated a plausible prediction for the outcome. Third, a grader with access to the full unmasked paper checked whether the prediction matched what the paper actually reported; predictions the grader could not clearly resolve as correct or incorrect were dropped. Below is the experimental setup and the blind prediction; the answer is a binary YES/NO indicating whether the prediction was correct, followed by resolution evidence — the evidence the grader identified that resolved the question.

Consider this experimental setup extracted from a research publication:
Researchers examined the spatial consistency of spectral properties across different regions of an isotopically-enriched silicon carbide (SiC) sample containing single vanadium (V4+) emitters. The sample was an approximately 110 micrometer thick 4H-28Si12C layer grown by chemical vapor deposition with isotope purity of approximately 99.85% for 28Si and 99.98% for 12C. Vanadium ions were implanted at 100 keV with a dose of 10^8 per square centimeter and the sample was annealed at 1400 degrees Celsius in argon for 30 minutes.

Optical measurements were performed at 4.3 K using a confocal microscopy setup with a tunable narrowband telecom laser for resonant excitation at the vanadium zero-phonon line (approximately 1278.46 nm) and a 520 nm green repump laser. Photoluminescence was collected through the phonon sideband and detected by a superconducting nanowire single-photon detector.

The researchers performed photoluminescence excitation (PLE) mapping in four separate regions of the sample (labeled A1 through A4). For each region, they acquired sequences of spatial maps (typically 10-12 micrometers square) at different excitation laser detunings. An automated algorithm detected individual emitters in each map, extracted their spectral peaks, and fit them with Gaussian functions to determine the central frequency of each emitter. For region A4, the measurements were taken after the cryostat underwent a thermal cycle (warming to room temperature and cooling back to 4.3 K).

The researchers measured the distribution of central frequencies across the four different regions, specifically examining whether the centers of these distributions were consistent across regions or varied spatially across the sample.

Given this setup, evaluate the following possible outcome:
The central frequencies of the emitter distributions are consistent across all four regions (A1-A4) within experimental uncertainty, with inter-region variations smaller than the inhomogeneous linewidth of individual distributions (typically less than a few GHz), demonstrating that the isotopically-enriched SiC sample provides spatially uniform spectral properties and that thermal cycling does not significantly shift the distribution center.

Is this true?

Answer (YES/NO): NO